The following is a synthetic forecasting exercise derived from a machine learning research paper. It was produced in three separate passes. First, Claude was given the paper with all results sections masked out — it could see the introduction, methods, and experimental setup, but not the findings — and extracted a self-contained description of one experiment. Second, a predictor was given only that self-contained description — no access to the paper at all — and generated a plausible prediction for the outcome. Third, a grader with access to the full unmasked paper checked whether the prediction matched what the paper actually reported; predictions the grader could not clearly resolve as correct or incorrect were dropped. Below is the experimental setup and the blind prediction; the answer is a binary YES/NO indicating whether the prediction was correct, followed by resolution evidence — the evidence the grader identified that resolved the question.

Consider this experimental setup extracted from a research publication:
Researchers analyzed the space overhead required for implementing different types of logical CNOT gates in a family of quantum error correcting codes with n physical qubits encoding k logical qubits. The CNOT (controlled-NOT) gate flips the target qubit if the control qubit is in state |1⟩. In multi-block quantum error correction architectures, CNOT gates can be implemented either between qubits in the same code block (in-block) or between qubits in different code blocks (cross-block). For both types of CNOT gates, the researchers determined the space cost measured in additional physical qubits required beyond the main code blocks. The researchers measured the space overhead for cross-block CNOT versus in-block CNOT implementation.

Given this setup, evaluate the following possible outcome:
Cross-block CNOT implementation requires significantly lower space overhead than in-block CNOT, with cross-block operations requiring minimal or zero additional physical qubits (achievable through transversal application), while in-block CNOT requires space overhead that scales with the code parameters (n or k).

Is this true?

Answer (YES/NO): YES